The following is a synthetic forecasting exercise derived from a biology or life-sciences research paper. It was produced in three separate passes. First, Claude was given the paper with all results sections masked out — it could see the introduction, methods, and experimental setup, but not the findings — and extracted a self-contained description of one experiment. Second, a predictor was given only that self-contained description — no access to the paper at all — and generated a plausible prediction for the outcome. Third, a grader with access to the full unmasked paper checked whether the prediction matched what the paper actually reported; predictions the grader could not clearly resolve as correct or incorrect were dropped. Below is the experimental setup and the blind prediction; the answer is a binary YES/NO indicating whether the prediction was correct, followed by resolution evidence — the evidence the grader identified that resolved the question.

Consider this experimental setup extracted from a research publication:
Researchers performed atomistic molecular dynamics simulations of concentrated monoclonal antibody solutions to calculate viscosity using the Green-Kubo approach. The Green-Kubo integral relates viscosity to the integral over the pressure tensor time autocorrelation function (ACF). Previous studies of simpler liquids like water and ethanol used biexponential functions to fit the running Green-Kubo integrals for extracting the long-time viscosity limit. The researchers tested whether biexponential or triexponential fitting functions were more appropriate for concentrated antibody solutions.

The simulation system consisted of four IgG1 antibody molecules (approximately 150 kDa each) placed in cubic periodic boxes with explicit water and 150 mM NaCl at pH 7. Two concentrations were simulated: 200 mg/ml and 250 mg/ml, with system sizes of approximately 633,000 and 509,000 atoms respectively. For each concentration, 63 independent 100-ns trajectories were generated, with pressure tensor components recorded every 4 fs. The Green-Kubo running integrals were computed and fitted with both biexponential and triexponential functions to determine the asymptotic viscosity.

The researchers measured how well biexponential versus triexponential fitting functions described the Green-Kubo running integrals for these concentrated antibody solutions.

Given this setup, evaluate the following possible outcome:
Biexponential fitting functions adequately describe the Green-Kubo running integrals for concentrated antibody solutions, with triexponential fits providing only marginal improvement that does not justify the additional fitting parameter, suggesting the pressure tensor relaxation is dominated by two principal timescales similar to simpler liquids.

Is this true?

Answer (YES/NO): NO